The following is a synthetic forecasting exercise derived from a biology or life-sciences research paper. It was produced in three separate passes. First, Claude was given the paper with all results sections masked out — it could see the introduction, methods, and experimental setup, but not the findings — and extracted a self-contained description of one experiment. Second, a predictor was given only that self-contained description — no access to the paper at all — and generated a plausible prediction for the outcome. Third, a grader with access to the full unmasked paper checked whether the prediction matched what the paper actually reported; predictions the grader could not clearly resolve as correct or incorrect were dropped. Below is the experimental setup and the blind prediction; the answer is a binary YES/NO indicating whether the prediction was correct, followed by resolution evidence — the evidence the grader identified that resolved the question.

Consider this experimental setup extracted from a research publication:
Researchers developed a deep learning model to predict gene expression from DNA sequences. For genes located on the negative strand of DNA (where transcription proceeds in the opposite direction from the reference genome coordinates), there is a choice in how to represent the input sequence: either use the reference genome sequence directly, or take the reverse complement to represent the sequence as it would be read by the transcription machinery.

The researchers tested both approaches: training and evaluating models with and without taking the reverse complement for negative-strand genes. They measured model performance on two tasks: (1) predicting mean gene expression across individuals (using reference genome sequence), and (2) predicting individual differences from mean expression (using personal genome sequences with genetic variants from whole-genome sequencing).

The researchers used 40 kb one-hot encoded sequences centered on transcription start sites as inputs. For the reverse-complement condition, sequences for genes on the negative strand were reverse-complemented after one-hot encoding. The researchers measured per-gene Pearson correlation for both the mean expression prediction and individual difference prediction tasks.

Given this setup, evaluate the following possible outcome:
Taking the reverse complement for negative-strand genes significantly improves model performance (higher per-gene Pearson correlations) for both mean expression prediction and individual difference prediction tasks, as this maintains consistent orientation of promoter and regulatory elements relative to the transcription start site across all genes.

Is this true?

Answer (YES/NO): NO